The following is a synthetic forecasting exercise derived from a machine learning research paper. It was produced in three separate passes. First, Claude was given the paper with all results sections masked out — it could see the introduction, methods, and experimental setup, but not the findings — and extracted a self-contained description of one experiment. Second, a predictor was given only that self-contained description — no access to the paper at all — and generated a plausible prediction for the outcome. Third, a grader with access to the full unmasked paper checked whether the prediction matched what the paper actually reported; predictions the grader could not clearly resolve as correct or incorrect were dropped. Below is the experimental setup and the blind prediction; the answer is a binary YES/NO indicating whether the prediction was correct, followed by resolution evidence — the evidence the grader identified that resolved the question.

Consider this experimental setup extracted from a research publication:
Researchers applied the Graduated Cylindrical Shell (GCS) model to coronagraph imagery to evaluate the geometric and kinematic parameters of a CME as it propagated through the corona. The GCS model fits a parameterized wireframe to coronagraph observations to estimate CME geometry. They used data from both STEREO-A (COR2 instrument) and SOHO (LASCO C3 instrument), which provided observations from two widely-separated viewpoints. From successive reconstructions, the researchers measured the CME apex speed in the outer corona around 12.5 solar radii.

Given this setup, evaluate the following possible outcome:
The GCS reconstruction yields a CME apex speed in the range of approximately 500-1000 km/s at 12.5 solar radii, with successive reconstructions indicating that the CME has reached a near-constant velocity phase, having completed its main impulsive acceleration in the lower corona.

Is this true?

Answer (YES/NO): NO